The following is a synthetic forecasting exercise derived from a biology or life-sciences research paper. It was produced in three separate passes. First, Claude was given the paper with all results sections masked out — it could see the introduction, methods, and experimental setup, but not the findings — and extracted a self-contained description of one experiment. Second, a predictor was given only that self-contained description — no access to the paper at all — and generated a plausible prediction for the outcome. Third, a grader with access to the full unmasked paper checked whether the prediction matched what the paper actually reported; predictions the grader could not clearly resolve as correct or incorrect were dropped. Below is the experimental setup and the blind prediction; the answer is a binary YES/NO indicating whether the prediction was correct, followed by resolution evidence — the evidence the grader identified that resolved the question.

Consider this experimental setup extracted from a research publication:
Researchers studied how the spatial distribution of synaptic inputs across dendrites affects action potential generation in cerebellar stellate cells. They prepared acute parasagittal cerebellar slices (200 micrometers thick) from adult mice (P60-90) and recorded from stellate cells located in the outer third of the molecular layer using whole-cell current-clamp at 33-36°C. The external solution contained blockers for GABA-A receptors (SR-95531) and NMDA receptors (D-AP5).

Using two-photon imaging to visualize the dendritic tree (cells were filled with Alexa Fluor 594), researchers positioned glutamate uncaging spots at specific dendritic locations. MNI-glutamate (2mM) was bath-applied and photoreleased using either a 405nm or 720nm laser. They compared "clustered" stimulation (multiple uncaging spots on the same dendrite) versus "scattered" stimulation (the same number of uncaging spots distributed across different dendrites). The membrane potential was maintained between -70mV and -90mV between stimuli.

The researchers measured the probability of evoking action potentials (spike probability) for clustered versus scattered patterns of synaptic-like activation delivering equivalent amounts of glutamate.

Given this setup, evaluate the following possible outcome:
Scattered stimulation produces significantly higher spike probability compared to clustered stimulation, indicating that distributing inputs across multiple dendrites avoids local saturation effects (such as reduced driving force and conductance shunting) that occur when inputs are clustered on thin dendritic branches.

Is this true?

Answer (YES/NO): YES